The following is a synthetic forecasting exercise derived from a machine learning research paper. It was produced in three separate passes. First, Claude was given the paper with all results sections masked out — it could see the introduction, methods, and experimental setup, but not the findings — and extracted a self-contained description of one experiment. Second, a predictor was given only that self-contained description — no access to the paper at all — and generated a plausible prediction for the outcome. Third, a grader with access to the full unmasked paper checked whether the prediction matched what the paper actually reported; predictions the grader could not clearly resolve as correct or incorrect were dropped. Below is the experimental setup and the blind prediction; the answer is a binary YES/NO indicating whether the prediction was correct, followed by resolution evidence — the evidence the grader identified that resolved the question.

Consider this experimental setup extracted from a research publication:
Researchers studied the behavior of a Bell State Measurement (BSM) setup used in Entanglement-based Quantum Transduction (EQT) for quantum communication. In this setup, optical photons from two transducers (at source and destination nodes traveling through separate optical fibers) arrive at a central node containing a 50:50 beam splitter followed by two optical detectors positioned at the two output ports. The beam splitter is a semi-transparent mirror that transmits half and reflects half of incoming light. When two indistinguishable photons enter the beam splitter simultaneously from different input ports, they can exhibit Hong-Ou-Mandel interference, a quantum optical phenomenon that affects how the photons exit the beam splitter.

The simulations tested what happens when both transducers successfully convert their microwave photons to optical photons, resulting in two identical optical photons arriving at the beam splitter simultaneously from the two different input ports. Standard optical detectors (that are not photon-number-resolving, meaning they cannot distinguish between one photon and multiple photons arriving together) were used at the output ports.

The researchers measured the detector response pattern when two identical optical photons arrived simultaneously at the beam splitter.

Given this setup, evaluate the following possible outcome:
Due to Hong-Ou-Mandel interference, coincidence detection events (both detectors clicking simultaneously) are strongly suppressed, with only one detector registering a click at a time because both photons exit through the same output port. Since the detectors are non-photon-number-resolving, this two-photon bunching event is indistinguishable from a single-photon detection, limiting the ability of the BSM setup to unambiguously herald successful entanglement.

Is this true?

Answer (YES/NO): YES